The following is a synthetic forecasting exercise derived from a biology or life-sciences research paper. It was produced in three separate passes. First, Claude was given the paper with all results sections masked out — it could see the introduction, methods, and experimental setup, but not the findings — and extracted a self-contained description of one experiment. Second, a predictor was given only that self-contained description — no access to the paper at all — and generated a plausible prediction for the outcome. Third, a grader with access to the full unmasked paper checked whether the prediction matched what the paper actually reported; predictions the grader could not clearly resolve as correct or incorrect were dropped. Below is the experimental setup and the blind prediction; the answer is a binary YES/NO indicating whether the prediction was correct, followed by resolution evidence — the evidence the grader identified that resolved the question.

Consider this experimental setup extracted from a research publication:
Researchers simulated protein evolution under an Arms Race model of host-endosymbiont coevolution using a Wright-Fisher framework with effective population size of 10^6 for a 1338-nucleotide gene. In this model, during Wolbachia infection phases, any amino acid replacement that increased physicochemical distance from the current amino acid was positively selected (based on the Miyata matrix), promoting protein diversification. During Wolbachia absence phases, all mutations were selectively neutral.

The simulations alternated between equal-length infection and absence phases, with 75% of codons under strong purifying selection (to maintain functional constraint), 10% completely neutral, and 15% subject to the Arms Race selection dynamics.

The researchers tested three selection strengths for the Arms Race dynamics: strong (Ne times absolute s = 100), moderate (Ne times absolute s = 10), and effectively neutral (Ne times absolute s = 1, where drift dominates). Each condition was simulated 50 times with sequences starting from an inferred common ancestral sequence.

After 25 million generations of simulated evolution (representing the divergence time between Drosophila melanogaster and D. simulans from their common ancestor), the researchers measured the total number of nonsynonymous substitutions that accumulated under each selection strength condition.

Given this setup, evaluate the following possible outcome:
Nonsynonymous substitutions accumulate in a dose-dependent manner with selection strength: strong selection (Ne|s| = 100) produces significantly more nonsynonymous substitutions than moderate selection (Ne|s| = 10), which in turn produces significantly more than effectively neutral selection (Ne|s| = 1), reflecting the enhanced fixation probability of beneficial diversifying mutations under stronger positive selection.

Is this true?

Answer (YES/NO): NO